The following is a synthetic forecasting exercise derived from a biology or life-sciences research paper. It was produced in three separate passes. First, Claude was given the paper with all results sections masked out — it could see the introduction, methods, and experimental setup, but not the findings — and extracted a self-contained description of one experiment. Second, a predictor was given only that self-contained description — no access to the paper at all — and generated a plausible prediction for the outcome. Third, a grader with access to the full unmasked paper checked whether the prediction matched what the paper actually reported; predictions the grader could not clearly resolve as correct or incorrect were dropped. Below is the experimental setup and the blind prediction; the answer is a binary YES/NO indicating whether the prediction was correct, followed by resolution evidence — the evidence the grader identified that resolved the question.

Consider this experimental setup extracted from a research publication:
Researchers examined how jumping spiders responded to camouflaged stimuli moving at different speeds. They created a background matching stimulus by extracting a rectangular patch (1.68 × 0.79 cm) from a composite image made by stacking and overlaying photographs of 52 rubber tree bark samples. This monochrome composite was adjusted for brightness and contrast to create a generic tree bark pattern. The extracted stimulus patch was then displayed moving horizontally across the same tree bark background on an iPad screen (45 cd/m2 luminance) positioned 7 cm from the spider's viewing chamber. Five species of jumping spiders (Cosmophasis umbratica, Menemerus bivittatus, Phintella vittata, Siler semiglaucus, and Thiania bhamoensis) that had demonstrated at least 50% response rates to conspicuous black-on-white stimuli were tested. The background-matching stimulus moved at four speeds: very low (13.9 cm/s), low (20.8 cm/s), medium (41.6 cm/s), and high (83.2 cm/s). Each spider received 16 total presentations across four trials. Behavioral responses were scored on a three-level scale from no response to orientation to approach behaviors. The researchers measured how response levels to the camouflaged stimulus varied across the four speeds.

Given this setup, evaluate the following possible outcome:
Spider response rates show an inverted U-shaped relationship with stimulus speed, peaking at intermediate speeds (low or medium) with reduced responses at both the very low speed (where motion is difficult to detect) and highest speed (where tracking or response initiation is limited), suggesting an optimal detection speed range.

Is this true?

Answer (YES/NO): NO